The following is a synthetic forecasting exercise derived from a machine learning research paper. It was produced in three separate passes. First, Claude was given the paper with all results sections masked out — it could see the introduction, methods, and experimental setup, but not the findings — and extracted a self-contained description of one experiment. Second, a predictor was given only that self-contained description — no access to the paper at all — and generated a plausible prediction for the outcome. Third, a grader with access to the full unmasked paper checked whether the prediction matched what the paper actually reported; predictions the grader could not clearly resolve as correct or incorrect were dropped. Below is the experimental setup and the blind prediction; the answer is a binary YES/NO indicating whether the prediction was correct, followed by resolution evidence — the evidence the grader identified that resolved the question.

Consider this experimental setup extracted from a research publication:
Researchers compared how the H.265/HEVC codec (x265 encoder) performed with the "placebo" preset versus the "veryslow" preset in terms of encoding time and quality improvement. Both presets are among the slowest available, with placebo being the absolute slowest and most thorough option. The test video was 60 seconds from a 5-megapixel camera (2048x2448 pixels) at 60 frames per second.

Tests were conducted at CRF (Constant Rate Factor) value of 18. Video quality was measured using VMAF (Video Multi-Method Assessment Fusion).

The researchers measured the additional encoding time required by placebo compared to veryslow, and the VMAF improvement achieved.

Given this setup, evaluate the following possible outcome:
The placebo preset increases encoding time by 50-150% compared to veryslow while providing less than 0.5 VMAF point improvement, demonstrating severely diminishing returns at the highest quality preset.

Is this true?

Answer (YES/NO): YES